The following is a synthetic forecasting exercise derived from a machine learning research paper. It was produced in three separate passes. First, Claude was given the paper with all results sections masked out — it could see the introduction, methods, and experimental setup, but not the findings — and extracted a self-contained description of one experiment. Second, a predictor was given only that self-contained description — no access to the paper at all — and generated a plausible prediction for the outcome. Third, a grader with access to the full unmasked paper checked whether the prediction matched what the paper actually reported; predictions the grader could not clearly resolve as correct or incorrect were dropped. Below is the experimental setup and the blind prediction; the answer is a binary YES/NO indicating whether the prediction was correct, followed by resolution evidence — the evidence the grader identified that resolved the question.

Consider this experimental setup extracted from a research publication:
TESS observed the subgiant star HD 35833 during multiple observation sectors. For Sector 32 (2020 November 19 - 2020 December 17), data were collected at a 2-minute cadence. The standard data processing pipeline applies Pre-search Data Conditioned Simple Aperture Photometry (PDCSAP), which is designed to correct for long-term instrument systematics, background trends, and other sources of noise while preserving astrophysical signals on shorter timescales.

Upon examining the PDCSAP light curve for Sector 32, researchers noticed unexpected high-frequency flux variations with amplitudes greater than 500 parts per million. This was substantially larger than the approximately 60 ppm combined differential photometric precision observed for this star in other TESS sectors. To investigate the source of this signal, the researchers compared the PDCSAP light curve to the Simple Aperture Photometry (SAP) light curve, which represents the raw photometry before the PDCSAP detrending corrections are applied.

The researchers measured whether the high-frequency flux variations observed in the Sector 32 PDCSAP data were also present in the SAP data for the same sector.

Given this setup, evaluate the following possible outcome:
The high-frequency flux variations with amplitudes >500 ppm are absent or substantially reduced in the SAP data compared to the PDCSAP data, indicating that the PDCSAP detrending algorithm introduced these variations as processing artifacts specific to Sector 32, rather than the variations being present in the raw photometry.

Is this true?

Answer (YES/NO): YES